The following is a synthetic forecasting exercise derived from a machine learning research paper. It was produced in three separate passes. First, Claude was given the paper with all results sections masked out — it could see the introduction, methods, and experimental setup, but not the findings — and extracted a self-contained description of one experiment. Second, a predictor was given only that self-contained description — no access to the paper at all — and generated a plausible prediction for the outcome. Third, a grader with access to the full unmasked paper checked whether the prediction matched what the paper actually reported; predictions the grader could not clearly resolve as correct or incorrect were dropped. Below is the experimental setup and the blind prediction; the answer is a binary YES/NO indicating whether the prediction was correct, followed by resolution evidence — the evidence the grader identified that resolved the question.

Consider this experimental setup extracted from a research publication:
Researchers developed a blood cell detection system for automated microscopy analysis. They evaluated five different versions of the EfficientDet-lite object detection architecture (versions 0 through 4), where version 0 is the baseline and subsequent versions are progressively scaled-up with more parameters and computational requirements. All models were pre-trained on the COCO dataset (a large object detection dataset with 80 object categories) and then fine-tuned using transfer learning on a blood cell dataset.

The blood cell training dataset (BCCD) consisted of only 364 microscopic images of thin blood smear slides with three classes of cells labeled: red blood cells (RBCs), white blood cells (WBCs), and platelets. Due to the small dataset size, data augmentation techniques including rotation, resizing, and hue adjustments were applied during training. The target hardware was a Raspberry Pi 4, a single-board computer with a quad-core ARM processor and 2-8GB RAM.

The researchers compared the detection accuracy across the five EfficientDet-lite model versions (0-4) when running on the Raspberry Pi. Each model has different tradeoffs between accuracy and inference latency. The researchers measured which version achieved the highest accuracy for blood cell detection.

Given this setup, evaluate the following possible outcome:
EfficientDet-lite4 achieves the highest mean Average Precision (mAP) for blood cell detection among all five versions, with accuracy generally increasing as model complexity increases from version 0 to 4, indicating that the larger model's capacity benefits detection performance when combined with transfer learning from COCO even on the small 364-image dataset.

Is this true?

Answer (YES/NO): YES